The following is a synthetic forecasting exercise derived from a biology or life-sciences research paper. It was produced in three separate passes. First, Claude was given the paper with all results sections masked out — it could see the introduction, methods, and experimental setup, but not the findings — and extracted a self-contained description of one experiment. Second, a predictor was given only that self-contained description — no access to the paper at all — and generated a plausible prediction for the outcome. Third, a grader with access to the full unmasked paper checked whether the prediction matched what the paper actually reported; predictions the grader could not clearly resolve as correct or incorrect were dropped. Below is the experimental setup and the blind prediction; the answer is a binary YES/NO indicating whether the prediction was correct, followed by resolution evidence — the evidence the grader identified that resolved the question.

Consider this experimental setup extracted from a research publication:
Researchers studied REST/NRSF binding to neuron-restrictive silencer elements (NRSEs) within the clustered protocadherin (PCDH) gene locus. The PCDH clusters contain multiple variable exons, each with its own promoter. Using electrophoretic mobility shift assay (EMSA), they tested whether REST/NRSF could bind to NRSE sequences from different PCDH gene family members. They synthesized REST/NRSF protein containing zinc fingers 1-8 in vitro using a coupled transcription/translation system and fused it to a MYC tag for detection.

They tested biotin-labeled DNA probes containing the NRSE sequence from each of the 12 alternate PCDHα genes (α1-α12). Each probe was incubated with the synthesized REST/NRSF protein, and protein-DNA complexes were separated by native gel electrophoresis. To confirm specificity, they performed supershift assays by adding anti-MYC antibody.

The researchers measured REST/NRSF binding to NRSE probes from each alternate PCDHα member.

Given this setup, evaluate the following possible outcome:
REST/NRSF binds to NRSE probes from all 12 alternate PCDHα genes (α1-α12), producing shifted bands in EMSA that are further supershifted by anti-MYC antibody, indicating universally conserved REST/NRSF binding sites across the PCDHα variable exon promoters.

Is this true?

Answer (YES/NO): YES